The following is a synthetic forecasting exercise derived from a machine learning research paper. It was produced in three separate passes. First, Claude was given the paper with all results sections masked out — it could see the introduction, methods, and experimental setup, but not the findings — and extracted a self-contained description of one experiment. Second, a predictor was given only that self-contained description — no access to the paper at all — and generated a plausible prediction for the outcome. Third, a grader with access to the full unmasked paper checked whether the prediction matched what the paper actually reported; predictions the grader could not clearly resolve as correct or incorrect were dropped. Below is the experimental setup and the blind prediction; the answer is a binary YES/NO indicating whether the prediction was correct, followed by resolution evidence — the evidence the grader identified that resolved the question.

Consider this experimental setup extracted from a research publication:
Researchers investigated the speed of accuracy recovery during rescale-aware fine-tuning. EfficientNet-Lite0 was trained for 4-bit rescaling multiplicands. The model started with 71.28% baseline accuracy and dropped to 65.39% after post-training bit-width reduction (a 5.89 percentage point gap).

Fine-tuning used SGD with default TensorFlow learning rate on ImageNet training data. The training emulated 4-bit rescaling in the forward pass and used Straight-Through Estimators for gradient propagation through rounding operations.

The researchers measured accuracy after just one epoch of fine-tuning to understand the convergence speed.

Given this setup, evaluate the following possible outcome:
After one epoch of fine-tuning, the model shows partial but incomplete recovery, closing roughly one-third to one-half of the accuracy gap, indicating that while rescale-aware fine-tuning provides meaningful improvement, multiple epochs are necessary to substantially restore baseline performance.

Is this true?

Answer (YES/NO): NO